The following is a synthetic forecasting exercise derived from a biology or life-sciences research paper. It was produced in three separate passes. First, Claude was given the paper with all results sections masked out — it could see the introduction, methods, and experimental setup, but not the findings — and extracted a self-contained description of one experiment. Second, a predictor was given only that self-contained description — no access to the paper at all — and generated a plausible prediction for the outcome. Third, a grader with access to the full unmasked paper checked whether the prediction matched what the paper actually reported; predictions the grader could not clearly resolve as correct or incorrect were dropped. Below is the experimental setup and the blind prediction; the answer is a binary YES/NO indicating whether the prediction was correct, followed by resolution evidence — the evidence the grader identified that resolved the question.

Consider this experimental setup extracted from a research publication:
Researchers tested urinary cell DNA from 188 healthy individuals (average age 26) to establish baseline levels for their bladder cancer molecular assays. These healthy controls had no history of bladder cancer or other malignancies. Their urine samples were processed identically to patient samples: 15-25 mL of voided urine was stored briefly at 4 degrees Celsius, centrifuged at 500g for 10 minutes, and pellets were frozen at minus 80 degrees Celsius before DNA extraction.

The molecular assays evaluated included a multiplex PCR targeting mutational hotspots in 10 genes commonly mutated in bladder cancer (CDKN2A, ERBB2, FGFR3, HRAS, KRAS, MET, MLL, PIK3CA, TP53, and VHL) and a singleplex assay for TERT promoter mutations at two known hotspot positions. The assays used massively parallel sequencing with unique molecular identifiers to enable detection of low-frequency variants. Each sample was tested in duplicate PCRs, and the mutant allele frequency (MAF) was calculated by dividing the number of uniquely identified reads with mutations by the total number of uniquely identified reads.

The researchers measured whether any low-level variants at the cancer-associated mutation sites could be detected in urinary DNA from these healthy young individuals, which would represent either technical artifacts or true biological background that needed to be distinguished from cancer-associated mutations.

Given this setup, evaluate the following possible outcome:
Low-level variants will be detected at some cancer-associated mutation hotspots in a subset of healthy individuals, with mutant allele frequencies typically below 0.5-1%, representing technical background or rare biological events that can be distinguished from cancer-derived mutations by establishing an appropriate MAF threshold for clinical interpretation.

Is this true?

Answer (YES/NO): NO